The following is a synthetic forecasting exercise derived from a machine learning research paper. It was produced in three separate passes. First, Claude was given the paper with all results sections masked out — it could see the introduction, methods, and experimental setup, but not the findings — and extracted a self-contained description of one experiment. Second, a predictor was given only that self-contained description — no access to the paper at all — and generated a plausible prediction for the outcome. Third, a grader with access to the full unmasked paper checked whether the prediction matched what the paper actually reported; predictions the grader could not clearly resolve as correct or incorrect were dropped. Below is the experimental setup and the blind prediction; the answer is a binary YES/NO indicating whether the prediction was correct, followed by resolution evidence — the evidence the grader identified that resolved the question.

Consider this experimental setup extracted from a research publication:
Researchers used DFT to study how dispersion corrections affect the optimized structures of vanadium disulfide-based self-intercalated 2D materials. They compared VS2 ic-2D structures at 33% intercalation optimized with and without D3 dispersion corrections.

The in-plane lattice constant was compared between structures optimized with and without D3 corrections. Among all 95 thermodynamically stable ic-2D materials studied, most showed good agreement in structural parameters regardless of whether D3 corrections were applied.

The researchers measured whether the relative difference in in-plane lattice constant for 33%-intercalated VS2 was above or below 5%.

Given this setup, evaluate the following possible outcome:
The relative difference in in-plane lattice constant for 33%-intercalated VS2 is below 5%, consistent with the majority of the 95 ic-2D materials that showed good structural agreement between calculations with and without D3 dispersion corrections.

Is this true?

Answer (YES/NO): NO